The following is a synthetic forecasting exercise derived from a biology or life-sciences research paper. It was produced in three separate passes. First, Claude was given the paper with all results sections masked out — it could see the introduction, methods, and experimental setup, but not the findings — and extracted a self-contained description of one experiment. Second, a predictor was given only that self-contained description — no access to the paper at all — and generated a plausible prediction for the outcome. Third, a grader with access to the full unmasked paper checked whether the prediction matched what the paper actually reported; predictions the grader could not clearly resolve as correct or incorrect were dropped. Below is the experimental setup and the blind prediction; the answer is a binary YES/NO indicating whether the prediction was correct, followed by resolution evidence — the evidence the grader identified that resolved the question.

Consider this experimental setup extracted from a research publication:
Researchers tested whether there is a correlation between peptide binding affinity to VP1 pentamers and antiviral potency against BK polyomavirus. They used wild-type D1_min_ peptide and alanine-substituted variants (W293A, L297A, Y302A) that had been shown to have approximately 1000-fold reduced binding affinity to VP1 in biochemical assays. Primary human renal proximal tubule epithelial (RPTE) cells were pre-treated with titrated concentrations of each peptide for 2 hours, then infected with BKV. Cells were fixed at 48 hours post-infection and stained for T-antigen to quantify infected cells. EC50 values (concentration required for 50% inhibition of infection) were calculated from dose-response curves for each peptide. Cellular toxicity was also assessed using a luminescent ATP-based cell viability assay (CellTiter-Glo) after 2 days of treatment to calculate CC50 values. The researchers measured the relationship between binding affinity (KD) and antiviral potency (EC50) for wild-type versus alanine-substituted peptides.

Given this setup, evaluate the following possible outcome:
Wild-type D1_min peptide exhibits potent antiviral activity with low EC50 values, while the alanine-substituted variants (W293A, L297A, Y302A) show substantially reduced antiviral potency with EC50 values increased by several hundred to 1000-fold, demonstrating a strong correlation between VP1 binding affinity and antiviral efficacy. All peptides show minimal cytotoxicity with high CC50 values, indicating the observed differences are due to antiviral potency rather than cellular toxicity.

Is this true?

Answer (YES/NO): NO